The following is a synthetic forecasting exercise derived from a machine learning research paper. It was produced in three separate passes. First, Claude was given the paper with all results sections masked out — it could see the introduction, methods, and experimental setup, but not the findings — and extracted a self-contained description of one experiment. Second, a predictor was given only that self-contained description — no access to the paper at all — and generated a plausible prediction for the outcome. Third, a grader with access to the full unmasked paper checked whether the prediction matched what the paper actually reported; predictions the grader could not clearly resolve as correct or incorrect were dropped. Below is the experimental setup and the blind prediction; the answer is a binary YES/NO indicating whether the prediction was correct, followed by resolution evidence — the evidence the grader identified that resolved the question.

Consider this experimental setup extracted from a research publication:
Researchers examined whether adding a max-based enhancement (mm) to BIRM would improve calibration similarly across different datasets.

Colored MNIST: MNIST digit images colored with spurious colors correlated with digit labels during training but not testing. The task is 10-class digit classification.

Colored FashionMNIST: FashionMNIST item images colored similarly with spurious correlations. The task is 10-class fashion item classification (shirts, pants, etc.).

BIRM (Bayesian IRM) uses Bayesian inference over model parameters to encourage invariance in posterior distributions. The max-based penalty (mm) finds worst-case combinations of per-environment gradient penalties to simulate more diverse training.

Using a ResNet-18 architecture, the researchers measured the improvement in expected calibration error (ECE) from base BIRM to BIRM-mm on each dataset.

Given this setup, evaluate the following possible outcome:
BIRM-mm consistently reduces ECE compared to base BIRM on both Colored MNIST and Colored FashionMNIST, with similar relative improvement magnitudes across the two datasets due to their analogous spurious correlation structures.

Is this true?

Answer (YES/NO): NO